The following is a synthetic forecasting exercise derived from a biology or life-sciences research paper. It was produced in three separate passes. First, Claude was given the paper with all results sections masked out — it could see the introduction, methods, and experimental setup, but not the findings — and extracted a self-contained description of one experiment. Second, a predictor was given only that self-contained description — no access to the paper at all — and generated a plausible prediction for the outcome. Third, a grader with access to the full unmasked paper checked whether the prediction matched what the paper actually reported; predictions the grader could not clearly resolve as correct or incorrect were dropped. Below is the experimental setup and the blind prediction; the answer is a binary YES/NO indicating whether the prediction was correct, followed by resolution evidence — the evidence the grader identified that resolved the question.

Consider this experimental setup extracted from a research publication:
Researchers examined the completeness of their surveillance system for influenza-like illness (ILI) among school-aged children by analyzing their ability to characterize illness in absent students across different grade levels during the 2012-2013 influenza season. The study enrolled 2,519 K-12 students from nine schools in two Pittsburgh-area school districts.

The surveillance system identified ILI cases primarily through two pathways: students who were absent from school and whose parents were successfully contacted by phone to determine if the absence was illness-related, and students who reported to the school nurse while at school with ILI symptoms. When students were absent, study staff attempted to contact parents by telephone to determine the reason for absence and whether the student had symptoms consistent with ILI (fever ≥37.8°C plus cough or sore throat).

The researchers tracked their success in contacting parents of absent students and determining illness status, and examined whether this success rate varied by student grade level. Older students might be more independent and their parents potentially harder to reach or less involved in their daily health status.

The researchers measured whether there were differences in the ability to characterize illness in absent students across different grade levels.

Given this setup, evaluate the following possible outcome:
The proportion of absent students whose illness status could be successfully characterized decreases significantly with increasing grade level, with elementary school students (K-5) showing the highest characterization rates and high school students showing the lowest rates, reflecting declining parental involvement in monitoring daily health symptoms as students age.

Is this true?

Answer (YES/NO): YES